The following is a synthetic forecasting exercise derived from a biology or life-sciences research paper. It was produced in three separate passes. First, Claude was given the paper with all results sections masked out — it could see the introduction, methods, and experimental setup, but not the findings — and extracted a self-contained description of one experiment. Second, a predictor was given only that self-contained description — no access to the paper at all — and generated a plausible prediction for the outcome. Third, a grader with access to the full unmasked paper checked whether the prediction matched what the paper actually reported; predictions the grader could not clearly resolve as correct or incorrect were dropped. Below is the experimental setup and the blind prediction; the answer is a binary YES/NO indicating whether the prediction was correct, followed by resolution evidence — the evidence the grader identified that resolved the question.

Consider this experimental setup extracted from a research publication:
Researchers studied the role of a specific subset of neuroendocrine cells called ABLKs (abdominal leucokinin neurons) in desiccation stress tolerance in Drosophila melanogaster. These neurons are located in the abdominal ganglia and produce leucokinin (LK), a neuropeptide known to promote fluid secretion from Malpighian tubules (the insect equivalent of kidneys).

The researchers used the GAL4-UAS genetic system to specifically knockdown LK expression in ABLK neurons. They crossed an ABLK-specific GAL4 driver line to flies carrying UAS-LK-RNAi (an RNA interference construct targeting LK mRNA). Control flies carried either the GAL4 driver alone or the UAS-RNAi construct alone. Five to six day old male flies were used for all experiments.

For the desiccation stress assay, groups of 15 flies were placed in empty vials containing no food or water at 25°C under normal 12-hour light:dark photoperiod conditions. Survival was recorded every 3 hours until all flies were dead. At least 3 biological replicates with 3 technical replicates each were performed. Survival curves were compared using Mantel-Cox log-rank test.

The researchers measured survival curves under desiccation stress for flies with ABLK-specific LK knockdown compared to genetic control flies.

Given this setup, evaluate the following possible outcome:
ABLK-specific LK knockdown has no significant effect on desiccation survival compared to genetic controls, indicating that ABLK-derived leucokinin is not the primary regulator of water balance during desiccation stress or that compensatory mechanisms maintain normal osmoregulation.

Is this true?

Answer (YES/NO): NO